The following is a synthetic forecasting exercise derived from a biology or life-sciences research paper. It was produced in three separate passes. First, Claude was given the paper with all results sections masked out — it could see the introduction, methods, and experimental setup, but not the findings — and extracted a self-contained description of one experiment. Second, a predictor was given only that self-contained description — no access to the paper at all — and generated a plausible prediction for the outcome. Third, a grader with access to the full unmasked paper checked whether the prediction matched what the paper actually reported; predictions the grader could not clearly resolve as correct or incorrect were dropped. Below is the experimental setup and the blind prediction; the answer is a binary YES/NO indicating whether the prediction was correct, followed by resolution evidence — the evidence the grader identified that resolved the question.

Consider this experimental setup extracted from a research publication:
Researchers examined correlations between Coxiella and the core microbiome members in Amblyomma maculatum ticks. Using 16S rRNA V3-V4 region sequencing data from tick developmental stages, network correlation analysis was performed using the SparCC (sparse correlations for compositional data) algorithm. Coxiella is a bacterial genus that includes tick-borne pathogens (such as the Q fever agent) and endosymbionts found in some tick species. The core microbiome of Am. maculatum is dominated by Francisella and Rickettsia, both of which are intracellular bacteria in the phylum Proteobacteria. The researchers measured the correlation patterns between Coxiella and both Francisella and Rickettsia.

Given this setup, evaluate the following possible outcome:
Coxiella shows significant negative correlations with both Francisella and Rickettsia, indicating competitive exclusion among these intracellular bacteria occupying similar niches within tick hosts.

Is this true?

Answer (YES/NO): YES